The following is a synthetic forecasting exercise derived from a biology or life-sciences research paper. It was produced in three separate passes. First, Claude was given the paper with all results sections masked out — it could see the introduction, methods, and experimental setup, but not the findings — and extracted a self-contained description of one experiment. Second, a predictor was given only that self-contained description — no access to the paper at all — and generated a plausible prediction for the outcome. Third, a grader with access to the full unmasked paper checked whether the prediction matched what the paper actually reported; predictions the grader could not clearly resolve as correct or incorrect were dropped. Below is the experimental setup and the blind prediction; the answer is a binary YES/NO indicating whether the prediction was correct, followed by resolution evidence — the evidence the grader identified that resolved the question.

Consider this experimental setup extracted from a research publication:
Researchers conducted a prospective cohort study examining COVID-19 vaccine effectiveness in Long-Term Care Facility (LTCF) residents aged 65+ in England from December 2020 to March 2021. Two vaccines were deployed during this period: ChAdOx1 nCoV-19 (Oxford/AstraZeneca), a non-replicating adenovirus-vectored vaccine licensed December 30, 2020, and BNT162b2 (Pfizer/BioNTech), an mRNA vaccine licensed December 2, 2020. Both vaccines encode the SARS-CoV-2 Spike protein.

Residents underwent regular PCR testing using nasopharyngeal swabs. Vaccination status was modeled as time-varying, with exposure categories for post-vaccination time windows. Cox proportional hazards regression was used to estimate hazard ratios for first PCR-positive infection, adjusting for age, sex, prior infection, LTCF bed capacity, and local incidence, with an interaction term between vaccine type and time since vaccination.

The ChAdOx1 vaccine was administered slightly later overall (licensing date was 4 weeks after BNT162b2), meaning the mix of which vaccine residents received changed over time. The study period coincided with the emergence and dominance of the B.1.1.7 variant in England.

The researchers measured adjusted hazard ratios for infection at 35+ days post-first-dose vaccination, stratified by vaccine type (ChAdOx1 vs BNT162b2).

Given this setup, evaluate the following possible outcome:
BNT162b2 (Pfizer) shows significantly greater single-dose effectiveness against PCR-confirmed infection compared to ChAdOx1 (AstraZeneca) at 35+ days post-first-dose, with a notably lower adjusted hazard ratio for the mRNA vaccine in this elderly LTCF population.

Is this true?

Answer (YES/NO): NO